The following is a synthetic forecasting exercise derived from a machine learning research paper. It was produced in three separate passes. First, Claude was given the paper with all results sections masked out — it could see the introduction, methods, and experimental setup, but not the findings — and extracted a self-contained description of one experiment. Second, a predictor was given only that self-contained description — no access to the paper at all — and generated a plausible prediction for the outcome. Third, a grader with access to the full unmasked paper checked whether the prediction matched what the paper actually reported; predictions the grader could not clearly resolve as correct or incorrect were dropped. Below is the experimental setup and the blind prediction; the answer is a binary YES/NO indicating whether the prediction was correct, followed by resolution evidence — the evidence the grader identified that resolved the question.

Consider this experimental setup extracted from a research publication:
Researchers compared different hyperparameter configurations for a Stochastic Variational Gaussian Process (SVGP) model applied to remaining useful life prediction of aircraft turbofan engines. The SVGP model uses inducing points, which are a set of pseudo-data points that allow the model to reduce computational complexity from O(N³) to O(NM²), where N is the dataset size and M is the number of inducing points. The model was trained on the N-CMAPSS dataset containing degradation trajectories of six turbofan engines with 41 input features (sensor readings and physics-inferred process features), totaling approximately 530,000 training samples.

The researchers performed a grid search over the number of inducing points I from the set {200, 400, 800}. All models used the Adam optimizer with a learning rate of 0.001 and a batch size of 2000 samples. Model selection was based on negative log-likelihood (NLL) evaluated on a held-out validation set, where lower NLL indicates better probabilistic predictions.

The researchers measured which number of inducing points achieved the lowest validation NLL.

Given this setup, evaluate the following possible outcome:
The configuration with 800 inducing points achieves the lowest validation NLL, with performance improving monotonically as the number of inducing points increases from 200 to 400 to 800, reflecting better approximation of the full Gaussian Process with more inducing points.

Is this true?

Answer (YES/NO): NO